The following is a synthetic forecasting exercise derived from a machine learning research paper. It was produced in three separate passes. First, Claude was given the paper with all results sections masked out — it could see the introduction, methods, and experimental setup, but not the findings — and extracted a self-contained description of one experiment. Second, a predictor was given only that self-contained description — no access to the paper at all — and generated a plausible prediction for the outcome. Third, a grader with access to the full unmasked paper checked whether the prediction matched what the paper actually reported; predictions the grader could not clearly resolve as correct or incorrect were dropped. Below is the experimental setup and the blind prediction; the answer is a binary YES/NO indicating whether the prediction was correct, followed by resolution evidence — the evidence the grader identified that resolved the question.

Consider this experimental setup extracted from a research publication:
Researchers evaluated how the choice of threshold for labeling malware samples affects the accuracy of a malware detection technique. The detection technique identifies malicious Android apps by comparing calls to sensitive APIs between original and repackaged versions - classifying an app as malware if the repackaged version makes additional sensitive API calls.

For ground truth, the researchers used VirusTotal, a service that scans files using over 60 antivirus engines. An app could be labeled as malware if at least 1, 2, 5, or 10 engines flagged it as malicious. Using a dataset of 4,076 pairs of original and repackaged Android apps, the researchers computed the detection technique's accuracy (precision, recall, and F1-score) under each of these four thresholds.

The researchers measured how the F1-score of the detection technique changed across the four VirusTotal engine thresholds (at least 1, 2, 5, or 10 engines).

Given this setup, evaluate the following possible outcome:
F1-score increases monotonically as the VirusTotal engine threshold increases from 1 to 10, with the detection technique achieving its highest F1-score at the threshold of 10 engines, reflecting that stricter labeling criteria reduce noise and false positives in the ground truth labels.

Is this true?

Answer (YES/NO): NO